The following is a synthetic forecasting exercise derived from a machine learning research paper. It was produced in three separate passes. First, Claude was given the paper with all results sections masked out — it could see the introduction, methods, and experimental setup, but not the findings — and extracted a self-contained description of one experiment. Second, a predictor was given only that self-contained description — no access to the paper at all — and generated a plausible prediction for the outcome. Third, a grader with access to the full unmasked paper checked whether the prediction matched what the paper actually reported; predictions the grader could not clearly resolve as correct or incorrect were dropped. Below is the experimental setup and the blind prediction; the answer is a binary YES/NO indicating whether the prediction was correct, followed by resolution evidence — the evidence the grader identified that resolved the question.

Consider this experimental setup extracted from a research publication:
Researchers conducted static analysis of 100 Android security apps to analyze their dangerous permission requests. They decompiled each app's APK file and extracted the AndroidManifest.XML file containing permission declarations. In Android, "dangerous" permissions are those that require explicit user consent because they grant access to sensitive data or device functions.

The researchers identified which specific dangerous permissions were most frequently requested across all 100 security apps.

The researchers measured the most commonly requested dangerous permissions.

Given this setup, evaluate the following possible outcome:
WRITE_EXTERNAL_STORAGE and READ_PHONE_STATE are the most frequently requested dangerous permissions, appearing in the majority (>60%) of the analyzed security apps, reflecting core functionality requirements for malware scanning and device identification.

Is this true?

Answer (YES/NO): NO